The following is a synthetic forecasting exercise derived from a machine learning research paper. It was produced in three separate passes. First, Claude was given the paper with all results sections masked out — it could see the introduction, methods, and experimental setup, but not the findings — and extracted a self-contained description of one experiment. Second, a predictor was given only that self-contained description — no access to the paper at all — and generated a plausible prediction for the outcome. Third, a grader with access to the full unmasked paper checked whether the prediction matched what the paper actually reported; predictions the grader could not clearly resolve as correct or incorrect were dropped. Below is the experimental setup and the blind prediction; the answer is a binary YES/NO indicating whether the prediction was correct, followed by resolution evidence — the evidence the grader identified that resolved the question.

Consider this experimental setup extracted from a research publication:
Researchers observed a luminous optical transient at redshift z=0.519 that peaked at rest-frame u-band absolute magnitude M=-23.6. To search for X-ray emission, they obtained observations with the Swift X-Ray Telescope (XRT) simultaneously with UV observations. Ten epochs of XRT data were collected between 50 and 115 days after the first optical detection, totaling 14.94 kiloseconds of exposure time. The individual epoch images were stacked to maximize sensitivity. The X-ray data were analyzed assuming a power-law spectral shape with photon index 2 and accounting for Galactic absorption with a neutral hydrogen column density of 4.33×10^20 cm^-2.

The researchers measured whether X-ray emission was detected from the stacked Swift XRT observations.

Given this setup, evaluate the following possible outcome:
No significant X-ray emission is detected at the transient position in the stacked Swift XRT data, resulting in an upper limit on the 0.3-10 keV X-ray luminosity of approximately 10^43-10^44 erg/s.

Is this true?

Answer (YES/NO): YES